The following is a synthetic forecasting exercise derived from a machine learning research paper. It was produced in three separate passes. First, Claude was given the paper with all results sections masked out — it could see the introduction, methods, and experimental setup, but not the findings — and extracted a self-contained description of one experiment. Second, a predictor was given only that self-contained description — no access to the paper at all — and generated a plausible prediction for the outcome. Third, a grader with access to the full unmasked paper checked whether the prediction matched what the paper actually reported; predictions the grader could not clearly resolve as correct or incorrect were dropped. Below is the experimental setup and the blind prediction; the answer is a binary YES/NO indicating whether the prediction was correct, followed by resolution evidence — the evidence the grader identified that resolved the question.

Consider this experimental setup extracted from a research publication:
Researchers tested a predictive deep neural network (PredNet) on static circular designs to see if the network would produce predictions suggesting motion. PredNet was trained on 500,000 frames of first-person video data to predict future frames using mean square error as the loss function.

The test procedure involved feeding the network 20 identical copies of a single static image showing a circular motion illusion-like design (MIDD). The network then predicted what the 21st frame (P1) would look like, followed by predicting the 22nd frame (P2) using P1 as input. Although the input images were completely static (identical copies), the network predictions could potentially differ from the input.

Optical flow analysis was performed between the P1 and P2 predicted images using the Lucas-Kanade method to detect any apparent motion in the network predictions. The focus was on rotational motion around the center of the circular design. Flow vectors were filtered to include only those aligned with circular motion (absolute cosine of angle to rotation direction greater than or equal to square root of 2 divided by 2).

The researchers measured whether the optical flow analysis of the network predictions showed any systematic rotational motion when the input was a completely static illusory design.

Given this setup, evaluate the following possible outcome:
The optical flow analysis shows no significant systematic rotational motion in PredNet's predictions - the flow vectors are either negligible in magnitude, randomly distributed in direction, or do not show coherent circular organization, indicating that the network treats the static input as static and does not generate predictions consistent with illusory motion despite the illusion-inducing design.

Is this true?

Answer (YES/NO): NO